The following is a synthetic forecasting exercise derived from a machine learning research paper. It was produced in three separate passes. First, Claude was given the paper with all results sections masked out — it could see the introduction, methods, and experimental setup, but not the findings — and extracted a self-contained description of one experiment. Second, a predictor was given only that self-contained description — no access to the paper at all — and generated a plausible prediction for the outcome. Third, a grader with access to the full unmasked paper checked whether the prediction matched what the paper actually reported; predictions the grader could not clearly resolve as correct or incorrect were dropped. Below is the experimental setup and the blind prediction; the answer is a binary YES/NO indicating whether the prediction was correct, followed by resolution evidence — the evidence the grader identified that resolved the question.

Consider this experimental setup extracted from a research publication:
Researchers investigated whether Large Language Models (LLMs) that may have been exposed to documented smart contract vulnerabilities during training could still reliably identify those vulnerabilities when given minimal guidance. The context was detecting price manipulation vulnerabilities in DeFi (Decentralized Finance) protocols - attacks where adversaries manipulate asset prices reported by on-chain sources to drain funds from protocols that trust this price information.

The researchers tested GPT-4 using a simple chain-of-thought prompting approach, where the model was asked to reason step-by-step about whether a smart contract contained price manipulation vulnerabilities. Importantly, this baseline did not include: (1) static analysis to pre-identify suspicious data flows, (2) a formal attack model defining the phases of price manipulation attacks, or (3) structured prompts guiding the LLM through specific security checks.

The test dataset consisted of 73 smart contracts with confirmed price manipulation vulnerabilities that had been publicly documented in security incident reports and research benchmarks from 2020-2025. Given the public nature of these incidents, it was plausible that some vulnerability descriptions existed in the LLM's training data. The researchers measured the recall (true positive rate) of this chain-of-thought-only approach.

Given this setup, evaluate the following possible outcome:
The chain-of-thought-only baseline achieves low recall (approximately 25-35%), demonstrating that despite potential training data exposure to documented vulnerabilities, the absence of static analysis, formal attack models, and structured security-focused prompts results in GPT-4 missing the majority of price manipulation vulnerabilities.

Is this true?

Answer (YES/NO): NO